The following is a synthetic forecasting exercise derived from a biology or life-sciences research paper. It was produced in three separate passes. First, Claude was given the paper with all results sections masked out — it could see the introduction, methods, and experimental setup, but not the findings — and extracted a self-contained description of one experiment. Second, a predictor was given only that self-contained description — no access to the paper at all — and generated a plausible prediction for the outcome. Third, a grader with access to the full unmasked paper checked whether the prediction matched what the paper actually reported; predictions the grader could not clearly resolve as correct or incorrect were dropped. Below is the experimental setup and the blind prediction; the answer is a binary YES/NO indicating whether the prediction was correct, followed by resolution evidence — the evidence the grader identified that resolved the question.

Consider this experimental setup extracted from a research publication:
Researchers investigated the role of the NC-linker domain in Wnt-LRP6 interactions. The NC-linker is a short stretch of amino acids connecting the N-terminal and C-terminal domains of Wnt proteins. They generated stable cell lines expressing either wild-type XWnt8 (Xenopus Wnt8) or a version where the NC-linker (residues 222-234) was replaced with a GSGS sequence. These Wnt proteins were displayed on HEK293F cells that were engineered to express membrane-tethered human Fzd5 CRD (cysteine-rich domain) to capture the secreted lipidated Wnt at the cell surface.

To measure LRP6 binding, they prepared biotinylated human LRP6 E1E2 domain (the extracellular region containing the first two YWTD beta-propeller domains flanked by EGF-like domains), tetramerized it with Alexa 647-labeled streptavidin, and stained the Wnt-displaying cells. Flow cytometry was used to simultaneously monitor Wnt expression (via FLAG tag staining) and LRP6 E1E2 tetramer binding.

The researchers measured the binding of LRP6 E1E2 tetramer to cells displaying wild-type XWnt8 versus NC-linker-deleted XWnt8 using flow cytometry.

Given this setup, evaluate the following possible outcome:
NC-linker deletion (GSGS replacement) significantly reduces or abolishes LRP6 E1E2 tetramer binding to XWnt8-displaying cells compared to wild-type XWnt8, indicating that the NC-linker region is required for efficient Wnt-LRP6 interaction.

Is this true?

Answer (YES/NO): YES